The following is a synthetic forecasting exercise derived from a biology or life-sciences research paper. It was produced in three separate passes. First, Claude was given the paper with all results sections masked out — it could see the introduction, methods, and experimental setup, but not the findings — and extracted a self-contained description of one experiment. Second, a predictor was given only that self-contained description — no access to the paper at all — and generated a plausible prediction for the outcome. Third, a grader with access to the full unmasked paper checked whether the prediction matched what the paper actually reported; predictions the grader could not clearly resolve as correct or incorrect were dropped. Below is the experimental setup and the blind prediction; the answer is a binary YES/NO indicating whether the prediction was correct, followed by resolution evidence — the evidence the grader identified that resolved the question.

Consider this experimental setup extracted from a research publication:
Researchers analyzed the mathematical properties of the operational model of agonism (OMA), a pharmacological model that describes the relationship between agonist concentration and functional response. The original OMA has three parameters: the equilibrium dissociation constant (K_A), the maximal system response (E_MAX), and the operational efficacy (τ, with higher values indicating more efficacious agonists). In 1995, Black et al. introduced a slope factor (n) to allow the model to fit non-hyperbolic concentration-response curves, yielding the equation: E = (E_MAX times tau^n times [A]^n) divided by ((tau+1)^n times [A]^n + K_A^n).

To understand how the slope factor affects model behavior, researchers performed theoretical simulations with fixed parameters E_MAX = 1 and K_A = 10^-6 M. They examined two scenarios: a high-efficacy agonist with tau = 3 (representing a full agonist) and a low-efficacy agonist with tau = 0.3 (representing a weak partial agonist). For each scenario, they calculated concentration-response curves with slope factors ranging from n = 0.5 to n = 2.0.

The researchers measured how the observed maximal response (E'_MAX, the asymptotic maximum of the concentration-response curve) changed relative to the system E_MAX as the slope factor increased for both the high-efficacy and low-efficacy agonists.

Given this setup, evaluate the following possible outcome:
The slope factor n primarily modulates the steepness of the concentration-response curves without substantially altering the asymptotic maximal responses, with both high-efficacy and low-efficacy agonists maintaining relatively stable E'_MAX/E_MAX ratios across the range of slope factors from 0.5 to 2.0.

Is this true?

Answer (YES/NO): NO